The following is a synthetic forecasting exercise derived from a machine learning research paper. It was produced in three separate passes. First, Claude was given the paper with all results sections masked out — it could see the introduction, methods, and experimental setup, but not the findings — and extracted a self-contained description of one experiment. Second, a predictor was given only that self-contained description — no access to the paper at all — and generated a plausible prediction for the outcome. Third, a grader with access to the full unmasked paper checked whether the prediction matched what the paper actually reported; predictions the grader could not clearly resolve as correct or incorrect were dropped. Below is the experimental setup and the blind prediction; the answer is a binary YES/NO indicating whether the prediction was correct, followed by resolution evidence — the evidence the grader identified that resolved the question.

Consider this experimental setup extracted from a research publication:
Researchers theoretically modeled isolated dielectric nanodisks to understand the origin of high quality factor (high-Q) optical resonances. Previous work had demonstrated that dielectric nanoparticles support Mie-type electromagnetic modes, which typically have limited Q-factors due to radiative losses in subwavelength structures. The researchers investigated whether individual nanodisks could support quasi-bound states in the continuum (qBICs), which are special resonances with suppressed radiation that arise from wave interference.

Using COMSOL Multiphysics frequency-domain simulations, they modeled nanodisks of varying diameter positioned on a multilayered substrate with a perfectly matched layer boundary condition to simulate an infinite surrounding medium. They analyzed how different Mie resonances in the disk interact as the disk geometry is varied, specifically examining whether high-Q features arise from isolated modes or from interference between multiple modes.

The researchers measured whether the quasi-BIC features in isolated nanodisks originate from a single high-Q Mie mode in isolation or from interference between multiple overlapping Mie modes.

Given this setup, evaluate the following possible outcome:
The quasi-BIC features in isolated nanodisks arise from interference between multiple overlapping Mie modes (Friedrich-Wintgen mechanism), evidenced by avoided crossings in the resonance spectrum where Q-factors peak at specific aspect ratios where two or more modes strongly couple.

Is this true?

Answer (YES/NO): YES